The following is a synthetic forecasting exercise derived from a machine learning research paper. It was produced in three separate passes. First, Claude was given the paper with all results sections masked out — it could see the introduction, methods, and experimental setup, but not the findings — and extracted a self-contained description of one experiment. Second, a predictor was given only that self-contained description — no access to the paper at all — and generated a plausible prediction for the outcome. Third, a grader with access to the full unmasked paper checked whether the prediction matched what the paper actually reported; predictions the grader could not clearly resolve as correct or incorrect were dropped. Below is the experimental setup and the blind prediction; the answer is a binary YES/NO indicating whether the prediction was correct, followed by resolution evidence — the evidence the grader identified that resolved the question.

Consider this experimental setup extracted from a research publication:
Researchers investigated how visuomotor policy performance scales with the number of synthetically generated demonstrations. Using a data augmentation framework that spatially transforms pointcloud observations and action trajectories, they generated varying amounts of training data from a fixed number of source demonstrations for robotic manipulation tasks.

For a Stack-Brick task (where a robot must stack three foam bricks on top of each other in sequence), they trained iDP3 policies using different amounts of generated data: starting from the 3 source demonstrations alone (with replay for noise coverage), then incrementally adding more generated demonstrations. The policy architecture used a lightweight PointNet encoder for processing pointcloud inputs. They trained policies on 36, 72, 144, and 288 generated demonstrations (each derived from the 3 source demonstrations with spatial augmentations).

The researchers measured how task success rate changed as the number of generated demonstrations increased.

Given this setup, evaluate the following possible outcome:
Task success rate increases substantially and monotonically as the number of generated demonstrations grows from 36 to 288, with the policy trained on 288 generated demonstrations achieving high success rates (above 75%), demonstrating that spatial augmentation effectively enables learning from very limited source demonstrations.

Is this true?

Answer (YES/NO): NO